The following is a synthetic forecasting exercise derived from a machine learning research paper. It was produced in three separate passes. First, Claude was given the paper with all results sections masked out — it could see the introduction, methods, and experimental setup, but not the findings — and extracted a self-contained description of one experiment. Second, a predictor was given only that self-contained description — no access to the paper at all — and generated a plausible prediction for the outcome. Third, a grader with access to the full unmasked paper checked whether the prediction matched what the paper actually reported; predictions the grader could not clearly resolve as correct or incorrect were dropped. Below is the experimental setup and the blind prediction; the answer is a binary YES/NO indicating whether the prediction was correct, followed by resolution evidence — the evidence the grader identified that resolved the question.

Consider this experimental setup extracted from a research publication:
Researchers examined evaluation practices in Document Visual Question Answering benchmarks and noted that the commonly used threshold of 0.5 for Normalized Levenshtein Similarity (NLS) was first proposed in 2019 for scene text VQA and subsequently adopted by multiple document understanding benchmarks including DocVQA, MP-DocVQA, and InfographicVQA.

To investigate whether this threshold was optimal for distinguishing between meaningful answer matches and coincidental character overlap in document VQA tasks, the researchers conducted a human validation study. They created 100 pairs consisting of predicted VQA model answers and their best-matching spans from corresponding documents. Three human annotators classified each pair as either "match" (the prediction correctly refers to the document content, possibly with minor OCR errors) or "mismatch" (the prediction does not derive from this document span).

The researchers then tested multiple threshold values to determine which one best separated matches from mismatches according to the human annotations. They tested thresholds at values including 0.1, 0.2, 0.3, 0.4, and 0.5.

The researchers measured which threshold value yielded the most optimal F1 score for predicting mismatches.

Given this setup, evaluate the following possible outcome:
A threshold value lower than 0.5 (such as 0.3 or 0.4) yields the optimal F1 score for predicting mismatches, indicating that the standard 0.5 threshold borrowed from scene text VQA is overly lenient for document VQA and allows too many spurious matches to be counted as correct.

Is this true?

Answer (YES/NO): NO